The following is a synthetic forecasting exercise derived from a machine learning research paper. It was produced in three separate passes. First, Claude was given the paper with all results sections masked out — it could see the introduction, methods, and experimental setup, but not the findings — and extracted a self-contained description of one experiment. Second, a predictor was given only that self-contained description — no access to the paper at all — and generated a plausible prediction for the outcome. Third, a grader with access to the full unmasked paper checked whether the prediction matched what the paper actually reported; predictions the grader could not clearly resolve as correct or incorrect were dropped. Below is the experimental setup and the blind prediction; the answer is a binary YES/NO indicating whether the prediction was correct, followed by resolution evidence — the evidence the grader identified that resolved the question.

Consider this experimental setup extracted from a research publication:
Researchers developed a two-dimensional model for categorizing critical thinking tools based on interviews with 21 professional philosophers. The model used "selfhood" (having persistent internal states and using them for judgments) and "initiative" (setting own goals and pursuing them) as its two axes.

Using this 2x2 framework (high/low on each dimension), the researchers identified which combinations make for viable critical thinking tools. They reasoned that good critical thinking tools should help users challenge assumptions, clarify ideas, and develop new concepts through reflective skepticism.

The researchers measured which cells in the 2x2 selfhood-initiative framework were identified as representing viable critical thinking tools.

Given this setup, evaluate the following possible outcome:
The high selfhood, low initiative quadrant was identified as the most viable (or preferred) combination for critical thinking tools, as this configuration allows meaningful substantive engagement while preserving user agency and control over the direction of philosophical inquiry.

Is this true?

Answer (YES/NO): NO